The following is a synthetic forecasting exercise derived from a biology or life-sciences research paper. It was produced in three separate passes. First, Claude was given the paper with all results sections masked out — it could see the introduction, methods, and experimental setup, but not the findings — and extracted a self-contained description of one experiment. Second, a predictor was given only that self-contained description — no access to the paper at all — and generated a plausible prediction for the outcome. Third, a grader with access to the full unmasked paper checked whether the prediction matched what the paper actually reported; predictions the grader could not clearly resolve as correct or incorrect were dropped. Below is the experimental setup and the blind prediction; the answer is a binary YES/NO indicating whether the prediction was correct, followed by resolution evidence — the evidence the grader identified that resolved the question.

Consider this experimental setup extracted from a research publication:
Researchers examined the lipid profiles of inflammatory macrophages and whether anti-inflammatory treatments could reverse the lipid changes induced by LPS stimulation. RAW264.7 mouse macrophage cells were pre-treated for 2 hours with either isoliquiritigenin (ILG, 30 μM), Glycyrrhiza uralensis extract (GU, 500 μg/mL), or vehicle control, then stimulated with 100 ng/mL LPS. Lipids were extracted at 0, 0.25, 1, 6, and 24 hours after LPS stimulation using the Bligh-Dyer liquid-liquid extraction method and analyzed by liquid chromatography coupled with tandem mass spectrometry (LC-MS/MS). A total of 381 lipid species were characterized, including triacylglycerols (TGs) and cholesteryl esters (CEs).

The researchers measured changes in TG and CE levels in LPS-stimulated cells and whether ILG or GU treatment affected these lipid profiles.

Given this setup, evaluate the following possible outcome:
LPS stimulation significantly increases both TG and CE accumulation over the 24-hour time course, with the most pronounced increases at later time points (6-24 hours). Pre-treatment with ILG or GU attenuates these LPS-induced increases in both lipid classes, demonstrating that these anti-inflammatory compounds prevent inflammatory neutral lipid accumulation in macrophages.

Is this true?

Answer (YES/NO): YES